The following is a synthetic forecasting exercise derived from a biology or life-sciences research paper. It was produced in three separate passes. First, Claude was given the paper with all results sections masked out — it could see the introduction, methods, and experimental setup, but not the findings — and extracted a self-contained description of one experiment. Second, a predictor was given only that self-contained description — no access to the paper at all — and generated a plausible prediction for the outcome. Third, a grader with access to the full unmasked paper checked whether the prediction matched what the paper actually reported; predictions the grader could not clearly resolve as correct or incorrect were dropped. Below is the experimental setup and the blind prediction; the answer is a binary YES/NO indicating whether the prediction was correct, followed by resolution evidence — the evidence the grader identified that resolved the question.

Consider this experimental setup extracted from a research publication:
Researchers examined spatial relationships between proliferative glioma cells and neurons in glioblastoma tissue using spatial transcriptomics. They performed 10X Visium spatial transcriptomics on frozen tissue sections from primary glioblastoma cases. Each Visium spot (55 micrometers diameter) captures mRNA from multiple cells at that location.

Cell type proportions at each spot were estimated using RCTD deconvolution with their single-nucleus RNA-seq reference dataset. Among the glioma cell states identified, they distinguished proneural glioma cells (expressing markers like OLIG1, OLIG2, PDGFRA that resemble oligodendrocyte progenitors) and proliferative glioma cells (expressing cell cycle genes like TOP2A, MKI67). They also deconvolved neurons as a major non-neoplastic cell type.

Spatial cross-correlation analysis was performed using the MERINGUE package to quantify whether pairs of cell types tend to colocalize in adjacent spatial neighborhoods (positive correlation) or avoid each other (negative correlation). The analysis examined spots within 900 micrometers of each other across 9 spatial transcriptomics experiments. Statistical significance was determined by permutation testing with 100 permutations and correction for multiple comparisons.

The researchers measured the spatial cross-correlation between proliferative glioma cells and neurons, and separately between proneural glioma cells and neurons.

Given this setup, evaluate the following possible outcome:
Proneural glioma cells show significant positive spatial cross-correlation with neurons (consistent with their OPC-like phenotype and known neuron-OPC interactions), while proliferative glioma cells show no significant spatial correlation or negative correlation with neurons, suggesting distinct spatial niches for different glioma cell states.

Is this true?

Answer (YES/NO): NO